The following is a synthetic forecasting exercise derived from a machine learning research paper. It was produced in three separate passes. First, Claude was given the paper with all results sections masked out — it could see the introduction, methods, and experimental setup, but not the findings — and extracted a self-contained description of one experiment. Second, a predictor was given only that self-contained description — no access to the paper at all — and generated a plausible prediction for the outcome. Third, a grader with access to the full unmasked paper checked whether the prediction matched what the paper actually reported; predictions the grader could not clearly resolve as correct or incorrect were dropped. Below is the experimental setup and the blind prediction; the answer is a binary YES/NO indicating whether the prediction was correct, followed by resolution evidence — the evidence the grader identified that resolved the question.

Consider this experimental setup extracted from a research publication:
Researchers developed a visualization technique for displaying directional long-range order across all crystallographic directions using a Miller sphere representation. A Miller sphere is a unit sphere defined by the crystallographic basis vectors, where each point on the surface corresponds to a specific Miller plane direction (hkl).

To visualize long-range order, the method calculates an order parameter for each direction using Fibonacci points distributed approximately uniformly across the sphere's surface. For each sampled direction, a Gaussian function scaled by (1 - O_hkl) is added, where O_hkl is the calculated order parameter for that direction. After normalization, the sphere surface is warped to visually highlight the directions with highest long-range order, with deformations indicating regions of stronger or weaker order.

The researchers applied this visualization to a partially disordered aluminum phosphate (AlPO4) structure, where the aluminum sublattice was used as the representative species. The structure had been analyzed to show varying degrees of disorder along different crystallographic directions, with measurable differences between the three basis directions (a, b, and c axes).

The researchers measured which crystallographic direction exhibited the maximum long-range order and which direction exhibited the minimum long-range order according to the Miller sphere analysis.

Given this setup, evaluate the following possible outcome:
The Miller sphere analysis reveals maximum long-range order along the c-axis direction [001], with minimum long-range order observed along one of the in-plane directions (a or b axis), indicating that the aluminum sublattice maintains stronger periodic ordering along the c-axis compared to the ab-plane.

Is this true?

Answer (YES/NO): NO